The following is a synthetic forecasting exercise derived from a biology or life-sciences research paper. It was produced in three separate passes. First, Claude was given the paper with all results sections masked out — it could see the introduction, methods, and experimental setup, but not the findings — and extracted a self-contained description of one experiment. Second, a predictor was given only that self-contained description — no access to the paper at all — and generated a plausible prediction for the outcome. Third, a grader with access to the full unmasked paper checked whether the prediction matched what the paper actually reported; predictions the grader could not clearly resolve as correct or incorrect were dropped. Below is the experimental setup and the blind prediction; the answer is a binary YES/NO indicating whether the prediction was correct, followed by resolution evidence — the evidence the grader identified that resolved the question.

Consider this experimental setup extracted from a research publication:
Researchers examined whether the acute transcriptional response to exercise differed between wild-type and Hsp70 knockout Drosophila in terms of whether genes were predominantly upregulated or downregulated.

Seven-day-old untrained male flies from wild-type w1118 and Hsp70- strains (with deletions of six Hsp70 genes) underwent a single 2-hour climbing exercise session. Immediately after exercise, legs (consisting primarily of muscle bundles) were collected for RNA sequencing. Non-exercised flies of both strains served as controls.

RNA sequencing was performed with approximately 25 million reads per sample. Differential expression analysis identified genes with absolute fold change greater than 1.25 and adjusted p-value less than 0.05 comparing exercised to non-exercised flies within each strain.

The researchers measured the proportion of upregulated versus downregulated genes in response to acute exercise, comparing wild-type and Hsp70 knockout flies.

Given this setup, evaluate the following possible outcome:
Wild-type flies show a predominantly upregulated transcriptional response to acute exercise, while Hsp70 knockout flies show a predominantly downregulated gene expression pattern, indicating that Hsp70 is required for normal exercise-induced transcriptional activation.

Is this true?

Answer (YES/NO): NO